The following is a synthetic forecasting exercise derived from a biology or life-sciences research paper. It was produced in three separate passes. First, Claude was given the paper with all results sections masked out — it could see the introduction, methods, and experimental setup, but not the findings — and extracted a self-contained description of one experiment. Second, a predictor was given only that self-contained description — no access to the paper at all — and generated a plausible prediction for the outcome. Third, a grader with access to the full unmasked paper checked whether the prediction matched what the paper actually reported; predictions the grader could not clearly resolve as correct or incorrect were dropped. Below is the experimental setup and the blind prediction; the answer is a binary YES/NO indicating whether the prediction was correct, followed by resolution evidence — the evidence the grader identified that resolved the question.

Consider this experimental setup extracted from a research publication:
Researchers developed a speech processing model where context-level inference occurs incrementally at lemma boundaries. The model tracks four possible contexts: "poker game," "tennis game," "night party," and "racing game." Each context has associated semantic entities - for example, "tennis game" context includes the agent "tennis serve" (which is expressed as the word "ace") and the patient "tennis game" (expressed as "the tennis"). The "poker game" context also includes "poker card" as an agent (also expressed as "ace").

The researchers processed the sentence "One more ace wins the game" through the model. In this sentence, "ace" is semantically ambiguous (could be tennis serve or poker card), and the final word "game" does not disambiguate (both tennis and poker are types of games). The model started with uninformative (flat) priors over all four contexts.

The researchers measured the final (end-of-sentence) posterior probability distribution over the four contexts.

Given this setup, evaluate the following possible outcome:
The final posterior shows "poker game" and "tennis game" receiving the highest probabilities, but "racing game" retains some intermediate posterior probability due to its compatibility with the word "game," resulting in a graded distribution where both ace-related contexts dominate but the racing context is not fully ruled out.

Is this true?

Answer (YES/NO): NO